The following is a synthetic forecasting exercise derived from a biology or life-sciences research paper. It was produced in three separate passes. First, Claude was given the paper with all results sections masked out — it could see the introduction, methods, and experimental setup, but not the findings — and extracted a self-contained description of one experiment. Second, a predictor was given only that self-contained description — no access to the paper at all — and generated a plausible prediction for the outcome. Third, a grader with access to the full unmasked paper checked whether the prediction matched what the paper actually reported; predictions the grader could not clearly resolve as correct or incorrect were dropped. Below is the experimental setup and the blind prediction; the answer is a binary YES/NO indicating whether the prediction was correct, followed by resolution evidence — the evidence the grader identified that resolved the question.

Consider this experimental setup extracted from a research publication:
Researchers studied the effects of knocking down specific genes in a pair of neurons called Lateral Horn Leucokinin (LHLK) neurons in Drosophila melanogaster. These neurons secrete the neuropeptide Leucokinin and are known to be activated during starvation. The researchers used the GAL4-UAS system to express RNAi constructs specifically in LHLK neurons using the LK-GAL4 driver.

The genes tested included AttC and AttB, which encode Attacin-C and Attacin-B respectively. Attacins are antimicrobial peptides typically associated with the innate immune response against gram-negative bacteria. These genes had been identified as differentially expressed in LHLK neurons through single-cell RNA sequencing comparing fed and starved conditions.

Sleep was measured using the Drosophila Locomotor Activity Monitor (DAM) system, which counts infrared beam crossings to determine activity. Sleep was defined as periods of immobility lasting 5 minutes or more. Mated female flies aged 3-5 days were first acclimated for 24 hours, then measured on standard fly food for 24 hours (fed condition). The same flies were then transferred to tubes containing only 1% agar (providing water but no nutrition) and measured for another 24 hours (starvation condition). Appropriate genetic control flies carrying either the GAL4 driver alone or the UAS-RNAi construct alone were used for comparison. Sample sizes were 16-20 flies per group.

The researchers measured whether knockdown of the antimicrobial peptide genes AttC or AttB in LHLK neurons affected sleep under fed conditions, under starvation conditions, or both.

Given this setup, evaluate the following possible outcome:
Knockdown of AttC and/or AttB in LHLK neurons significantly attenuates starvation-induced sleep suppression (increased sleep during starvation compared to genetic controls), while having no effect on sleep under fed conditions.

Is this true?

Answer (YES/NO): YES